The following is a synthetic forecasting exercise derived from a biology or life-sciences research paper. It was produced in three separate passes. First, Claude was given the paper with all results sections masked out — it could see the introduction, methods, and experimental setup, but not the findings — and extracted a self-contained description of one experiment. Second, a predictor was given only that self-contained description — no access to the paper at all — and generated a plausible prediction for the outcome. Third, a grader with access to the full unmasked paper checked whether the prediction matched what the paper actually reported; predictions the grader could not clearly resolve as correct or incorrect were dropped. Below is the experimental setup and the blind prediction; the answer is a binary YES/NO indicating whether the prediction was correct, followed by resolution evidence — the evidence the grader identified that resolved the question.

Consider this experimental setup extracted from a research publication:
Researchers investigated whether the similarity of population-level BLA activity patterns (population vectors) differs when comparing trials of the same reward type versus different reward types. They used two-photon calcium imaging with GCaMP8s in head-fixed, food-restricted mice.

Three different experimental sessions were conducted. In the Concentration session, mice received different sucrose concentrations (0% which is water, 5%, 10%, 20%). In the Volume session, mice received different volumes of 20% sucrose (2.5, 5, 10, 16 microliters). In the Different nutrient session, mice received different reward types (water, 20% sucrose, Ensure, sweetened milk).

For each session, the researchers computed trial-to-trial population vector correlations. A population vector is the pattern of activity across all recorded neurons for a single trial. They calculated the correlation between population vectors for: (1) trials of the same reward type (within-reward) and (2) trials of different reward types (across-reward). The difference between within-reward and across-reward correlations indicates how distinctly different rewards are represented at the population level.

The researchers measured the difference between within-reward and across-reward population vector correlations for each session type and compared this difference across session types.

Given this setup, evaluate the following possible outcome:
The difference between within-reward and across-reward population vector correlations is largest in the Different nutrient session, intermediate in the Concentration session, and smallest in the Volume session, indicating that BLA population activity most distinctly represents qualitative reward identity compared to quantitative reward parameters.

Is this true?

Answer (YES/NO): NO